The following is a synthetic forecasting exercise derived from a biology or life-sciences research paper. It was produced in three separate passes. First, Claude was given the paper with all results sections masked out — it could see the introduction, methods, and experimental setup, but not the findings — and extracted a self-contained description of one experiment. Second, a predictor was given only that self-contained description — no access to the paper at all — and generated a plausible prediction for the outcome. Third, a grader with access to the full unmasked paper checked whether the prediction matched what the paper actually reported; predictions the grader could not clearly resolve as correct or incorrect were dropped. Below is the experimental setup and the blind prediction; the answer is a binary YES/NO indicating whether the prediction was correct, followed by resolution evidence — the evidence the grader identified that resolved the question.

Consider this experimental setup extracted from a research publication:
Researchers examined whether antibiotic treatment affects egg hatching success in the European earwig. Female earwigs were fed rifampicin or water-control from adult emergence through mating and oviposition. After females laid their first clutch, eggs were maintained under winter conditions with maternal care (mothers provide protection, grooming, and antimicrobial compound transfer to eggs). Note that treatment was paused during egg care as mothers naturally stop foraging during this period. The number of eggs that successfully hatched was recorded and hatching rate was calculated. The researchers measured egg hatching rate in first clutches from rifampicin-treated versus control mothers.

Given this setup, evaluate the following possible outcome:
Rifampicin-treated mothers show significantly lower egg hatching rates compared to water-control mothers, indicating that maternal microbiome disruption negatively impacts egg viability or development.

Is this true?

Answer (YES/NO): NO